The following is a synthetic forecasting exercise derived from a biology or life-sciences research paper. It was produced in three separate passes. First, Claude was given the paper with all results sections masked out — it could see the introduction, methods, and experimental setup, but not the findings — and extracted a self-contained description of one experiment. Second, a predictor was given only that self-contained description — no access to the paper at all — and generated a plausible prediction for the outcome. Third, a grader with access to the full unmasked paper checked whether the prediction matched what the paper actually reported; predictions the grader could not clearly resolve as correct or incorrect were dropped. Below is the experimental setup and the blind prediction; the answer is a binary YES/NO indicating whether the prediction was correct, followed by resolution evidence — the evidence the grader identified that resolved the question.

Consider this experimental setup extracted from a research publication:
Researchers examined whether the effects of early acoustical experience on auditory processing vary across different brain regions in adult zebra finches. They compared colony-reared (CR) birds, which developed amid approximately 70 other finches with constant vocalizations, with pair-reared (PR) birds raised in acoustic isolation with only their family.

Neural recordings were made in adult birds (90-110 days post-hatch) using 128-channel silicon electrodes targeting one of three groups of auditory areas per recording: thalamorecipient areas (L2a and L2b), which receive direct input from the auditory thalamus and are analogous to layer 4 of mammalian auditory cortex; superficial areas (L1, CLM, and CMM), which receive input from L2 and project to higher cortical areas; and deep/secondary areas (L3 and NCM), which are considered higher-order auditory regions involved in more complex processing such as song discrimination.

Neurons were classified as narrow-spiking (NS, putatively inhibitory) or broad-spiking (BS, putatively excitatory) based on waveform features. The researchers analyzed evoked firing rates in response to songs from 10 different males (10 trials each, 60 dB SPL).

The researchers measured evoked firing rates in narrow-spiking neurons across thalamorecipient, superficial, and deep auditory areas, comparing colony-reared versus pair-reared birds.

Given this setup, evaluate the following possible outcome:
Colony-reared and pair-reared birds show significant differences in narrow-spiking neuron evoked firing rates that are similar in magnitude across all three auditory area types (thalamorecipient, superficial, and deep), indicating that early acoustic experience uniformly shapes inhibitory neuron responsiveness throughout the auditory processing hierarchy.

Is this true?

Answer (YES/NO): NO